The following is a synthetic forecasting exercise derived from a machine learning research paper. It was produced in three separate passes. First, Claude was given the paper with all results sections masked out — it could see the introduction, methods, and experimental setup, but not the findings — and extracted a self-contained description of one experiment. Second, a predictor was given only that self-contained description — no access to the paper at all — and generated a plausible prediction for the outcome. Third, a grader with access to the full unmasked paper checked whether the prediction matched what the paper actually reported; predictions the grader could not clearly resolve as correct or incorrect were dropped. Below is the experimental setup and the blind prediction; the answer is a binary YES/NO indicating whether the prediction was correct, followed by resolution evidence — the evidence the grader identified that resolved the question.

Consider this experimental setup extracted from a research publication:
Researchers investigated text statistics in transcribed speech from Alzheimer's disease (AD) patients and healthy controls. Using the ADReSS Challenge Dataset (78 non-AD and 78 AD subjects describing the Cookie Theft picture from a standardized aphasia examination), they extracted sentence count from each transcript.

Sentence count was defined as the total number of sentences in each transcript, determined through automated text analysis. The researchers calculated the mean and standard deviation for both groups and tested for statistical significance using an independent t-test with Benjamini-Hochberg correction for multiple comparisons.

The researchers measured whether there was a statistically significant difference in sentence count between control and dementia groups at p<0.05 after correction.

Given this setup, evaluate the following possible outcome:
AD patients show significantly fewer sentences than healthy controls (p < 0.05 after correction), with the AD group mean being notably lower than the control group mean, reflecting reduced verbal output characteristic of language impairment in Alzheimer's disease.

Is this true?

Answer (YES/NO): NO